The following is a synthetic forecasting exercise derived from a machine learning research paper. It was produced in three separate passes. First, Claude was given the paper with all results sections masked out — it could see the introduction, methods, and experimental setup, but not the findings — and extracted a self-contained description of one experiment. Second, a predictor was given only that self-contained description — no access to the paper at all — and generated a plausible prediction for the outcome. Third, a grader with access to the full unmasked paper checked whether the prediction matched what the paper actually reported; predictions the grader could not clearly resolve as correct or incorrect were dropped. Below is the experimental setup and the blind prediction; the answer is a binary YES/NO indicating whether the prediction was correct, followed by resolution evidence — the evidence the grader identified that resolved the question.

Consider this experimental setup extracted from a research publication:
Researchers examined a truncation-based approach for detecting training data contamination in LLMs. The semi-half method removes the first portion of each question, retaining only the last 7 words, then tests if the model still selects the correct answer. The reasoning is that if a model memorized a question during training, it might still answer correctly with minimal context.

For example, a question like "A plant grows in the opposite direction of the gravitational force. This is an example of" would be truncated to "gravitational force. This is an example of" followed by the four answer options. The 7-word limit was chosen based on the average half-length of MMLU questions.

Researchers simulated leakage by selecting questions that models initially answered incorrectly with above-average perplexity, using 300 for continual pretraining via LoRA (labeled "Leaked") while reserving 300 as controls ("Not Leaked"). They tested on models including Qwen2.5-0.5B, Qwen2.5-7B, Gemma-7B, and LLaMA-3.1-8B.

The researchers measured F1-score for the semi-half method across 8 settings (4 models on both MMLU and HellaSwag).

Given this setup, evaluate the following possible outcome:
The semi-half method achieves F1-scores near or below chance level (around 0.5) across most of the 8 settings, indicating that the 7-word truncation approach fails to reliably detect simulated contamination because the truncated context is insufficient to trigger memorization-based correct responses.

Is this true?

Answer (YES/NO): NO